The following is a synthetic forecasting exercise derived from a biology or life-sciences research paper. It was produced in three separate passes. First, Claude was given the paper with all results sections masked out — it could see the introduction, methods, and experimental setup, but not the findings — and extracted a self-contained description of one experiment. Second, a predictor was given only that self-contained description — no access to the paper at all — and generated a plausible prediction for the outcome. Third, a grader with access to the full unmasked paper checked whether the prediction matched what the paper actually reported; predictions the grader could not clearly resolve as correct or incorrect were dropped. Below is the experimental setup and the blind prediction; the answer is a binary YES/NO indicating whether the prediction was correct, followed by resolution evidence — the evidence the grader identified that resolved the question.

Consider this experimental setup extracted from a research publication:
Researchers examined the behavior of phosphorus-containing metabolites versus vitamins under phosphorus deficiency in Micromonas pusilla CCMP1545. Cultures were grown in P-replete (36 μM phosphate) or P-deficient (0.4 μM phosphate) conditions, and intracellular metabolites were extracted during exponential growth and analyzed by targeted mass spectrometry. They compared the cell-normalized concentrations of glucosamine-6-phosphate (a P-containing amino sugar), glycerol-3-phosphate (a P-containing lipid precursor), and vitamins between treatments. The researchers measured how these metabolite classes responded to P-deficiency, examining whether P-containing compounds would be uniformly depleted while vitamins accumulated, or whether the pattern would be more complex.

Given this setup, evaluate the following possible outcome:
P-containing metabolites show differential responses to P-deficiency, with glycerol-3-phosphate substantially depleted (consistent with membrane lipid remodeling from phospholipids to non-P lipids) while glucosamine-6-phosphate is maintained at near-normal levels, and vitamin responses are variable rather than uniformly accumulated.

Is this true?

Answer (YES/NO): NO